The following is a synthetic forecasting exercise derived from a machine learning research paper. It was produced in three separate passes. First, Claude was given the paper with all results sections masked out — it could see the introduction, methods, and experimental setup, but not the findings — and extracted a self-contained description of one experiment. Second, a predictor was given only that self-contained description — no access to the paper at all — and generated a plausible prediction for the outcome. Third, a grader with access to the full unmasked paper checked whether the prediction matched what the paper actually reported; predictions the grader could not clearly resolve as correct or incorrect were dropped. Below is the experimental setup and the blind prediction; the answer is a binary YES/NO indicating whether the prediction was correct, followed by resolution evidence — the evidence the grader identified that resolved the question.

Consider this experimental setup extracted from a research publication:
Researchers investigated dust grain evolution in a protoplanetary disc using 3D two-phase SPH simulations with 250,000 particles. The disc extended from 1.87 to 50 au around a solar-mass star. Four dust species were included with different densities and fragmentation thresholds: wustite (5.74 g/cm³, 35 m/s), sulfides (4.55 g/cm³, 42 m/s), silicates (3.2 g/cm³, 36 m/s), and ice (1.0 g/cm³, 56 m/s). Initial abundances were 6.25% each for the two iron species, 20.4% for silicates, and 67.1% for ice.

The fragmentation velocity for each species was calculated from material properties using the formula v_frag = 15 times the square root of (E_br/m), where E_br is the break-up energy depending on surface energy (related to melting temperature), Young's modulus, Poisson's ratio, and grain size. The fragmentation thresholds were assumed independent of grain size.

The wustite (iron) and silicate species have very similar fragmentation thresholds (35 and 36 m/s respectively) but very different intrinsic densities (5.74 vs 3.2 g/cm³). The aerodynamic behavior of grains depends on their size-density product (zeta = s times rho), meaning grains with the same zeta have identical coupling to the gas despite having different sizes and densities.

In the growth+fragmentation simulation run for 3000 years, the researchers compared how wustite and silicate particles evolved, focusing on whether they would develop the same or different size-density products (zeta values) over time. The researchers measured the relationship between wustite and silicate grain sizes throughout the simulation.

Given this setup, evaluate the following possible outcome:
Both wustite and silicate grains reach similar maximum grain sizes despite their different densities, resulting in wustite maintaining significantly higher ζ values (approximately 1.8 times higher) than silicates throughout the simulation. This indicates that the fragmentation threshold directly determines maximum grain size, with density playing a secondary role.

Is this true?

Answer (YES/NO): NO